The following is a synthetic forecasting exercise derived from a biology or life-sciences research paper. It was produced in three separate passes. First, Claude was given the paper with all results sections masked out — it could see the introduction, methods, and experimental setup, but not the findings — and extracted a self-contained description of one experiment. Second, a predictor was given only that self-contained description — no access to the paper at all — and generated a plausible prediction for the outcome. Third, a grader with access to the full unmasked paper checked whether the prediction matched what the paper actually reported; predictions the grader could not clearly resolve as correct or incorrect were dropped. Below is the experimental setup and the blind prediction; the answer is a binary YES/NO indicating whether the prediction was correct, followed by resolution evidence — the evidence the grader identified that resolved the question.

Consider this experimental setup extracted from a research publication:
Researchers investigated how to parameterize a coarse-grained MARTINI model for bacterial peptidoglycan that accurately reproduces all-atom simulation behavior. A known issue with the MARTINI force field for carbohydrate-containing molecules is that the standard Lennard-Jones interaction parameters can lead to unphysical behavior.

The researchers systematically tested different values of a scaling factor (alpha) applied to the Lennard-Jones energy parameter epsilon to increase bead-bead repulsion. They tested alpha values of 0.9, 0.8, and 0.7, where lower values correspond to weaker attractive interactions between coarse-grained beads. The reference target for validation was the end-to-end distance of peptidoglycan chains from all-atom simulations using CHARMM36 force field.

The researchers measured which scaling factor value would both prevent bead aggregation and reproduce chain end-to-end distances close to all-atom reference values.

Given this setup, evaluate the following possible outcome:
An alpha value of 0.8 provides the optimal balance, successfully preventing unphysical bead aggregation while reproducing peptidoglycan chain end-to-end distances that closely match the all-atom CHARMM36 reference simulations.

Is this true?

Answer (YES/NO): NO